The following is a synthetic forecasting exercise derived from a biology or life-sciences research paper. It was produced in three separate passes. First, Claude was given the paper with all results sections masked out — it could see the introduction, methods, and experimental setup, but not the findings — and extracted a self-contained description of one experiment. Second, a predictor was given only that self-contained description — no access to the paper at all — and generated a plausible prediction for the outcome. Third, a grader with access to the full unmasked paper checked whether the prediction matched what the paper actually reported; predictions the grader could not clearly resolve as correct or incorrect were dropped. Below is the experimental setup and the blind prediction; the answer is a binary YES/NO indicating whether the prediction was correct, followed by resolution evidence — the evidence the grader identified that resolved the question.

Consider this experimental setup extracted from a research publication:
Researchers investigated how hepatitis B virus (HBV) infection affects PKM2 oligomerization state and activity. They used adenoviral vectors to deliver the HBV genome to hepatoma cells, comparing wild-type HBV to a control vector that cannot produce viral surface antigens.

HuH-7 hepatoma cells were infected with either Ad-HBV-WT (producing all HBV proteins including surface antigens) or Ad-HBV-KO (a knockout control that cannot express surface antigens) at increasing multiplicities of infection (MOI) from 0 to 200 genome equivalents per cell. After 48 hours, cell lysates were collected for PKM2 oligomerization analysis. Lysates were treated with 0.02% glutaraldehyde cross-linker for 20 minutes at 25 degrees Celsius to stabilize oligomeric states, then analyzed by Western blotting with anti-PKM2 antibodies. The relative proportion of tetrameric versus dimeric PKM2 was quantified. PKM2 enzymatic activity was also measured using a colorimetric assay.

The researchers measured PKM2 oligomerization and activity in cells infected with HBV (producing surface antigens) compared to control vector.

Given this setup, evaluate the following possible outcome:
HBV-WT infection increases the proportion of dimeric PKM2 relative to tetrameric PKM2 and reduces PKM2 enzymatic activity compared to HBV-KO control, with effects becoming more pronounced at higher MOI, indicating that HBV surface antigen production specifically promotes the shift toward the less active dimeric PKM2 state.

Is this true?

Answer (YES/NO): YES